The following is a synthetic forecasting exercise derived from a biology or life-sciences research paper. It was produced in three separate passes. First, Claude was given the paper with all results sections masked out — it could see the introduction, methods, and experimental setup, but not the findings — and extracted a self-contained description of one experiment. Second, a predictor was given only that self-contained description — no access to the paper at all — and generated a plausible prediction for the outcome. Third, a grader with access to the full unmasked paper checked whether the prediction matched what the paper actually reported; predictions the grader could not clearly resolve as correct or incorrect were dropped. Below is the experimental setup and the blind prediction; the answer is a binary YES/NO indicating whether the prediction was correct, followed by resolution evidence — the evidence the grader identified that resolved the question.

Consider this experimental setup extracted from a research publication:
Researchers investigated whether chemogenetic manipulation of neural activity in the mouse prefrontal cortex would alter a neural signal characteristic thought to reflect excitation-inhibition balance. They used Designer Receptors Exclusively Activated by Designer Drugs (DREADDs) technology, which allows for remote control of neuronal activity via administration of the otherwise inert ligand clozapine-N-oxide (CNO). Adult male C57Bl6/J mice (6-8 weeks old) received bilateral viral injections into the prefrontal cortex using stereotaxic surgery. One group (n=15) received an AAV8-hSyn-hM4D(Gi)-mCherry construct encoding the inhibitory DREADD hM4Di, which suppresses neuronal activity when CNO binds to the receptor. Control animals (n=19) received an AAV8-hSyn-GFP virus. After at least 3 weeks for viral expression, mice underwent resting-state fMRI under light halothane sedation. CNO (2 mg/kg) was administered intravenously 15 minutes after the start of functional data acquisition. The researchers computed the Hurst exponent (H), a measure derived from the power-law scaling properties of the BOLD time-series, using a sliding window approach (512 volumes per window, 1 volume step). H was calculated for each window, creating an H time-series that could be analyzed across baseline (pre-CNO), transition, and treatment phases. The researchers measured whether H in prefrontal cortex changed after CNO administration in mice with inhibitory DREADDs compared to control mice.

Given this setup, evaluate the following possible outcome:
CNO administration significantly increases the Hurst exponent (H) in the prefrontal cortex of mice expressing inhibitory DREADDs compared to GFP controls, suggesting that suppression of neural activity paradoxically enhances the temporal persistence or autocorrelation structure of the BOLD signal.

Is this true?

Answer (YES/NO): NO